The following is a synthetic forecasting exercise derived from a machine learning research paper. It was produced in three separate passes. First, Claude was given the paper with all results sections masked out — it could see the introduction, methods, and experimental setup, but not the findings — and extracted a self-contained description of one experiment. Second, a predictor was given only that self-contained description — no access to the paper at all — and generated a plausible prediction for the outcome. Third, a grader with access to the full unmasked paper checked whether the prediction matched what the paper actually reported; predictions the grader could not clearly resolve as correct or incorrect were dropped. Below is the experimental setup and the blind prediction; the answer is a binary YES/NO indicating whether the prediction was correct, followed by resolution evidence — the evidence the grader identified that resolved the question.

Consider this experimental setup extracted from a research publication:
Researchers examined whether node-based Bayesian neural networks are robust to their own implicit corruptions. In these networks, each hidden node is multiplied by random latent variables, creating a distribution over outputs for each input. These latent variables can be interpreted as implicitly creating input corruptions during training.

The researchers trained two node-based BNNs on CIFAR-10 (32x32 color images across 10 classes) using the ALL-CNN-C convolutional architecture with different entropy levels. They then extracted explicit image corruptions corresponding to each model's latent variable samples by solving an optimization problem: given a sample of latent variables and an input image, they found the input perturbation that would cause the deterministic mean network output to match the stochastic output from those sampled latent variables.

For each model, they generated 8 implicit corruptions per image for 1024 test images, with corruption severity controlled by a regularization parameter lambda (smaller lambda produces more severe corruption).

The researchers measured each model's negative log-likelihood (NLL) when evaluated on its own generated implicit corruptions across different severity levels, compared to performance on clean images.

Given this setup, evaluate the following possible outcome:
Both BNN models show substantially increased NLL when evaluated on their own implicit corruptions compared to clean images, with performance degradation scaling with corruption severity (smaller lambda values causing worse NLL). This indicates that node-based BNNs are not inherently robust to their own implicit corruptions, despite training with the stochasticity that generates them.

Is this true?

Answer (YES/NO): NO